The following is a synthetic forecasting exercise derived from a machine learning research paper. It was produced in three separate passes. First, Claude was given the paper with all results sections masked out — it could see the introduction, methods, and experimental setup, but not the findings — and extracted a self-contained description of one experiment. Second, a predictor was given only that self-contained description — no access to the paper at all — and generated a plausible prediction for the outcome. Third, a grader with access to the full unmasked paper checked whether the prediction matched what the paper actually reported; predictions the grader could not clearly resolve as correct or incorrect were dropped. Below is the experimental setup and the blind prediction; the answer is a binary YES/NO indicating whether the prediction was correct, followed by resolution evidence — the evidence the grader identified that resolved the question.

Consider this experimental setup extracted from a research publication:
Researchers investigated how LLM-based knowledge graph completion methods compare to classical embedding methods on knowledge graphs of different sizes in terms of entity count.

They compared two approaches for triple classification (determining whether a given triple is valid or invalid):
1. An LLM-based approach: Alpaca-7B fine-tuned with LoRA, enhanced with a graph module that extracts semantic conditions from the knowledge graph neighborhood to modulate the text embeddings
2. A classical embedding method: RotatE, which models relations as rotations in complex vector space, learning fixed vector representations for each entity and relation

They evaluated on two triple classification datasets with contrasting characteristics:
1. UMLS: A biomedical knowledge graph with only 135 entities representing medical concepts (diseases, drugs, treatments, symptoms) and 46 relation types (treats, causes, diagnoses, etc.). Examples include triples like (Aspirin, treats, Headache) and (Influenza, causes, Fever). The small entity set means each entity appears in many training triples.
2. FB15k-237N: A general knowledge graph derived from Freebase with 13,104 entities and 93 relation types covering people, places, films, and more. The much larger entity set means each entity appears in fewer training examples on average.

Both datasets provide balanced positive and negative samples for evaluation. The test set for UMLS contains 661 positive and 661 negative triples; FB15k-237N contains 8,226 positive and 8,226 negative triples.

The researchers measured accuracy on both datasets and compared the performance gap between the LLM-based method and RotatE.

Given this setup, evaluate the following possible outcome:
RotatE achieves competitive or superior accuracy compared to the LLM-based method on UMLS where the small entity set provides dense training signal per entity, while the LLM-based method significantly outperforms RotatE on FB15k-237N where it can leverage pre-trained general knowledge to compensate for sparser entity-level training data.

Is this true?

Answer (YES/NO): YES